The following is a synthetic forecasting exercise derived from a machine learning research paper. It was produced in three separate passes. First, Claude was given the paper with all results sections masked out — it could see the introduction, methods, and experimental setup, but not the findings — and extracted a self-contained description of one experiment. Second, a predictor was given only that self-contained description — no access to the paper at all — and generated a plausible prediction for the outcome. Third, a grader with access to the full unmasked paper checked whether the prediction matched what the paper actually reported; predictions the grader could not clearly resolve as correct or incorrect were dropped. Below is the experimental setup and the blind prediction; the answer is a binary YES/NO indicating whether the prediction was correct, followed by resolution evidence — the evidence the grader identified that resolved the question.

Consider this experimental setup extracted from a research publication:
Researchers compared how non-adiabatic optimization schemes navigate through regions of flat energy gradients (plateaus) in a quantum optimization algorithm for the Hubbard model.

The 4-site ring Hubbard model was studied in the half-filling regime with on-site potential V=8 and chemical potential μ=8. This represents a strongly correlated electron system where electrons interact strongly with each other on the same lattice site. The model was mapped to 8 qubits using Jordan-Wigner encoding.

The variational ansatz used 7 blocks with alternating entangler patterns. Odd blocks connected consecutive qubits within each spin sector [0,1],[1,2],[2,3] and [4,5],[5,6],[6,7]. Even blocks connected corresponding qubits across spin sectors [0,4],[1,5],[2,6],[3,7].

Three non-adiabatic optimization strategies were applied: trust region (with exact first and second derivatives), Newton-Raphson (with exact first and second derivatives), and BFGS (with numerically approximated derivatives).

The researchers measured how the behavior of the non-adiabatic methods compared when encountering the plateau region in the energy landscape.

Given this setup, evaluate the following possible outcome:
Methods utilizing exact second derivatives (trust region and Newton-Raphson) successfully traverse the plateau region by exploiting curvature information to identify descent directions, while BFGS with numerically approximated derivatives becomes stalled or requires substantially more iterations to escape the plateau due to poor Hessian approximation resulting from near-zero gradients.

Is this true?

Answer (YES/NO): NO